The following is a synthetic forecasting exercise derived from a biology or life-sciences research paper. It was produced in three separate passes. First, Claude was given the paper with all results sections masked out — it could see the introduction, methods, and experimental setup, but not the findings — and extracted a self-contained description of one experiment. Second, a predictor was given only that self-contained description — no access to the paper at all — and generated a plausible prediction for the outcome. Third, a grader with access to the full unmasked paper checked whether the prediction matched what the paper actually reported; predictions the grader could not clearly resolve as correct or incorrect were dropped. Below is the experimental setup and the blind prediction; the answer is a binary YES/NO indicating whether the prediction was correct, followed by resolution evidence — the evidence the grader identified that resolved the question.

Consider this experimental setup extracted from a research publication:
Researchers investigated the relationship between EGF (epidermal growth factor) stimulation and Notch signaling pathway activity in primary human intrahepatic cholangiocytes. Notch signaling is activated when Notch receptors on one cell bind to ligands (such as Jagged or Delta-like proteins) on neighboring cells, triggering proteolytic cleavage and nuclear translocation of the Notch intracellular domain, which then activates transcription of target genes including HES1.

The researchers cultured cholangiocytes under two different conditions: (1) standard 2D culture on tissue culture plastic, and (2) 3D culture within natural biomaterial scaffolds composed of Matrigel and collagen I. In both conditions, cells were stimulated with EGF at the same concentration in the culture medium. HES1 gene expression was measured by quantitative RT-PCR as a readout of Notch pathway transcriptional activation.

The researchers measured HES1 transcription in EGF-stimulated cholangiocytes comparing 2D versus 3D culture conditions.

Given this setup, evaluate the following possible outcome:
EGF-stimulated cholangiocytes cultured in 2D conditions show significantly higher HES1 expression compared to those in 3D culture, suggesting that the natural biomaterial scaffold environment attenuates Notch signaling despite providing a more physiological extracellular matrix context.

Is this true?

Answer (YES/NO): NO